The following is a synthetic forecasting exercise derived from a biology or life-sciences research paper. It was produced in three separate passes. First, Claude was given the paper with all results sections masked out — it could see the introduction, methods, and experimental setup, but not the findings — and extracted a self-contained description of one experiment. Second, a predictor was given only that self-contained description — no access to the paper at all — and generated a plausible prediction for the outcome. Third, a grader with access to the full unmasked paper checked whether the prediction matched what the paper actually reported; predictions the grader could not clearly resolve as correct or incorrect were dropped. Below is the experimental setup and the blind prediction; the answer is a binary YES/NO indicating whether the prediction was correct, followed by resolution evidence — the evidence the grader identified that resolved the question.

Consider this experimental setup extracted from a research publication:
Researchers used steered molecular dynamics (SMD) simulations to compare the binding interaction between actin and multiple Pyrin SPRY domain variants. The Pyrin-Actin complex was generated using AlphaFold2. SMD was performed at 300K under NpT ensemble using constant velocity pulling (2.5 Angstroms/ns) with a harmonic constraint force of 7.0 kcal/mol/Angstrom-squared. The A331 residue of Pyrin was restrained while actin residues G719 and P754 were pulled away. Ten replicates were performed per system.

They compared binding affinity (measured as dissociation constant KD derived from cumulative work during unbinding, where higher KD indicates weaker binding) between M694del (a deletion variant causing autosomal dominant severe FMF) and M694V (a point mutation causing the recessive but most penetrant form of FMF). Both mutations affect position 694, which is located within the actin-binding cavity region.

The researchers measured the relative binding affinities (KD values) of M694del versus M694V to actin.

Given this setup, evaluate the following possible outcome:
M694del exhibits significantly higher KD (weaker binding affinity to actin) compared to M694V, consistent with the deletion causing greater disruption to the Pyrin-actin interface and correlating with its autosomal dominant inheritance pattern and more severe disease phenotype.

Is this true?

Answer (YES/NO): YES